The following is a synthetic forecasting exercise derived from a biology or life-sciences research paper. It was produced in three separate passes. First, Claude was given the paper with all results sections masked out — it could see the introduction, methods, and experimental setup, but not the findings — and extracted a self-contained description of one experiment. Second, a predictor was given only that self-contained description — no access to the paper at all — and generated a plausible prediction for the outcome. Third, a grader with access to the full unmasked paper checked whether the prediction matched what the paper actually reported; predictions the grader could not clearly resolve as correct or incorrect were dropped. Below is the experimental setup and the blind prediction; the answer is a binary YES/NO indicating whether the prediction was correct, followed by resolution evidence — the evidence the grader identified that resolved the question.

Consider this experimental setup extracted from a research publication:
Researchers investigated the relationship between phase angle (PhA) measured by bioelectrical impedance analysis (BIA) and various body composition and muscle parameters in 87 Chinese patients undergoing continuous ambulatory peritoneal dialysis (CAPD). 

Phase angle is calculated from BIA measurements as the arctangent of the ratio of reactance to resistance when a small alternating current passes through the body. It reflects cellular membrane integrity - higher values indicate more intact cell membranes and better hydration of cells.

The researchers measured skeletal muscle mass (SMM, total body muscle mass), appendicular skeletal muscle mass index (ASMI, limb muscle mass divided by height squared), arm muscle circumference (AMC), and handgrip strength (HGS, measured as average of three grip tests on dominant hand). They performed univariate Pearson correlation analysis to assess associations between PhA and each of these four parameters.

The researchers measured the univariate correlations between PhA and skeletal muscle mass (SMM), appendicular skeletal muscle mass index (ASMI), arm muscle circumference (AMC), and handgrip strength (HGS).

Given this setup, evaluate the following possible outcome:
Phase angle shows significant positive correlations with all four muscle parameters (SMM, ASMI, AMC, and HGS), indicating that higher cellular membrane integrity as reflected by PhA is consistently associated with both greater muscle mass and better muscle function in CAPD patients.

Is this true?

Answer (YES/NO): NO